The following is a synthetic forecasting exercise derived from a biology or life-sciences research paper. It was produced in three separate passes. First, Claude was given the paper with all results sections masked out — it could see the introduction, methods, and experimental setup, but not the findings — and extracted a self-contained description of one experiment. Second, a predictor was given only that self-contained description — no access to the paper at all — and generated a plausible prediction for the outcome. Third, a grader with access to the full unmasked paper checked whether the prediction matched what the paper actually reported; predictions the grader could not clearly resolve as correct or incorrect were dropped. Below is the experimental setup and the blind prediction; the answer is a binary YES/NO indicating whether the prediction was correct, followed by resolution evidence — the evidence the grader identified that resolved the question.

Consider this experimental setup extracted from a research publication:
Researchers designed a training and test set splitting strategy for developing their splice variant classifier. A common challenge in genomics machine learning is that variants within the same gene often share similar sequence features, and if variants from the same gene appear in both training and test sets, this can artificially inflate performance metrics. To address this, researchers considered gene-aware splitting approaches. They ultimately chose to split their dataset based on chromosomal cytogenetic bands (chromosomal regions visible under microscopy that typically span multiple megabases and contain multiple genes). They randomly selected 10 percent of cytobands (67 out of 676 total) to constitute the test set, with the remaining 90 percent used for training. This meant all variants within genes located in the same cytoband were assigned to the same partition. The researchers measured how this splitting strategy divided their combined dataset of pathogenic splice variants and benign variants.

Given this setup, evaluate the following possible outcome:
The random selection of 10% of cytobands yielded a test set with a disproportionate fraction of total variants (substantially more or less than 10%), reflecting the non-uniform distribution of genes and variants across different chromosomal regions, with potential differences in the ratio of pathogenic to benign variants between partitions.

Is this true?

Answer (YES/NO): YES